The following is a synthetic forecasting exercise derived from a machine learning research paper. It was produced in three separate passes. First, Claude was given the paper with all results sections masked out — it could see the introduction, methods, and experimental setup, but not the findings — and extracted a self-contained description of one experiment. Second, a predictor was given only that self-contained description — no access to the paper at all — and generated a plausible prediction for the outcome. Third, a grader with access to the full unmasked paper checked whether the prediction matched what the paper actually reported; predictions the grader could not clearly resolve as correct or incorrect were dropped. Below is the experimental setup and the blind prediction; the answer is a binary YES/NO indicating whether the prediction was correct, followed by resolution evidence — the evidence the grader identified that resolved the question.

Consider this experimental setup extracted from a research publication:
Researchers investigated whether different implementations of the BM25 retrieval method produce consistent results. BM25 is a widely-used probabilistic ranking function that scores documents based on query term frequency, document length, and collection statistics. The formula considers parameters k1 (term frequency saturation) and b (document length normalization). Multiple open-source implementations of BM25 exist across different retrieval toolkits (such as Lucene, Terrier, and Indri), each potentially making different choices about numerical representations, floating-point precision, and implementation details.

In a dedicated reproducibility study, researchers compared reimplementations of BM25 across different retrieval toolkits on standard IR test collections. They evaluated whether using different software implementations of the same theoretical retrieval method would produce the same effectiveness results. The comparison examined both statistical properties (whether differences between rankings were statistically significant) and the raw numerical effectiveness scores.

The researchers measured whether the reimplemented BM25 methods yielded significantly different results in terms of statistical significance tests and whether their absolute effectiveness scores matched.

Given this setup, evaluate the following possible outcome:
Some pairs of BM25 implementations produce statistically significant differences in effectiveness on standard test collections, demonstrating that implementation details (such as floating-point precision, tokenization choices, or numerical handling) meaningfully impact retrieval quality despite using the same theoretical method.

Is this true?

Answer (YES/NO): NO